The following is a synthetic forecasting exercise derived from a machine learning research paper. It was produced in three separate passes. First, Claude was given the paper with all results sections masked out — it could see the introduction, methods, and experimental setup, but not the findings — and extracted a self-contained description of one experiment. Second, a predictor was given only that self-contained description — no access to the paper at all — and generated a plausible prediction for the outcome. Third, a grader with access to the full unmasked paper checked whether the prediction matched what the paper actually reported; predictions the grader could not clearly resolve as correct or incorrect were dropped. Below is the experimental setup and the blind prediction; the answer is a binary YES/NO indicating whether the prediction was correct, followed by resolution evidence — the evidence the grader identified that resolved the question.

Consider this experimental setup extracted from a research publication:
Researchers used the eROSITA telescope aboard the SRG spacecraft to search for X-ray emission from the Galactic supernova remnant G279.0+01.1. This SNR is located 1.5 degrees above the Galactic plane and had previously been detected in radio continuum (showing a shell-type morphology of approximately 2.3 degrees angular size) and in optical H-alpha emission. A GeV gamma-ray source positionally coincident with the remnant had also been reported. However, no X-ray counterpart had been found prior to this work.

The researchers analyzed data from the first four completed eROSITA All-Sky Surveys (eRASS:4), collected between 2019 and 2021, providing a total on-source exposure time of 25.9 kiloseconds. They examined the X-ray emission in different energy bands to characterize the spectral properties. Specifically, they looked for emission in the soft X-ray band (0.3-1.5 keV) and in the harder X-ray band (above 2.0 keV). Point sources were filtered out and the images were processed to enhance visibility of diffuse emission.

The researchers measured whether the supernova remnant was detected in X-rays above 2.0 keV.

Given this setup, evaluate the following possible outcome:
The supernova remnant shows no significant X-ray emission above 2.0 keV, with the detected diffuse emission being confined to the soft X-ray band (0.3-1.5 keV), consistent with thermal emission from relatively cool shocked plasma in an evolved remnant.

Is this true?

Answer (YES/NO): YES